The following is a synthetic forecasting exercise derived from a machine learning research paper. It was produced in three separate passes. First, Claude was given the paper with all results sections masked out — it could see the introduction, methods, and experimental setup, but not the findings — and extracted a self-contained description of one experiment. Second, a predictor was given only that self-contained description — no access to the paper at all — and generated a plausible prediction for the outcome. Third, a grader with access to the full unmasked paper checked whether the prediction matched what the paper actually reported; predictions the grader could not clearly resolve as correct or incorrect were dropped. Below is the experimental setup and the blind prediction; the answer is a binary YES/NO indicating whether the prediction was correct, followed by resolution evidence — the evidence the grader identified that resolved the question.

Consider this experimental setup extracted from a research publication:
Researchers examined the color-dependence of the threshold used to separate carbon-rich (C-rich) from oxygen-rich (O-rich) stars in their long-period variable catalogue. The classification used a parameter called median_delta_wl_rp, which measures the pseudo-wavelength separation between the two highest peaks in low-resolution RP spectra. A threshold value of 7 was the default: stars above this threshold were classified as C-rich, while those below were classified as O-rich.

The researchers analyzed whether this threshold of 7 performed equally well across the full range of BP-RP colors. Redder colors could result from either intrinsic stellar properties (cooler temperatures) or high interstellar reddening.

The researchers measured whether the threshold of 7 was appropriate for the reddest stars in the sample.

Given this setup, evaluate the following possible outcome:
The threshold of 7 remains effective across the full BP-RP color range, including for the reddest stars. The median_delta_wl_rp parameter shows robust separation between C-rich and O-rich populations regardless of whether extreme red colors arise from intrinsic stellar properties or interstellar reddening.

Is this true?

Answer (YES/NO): NO